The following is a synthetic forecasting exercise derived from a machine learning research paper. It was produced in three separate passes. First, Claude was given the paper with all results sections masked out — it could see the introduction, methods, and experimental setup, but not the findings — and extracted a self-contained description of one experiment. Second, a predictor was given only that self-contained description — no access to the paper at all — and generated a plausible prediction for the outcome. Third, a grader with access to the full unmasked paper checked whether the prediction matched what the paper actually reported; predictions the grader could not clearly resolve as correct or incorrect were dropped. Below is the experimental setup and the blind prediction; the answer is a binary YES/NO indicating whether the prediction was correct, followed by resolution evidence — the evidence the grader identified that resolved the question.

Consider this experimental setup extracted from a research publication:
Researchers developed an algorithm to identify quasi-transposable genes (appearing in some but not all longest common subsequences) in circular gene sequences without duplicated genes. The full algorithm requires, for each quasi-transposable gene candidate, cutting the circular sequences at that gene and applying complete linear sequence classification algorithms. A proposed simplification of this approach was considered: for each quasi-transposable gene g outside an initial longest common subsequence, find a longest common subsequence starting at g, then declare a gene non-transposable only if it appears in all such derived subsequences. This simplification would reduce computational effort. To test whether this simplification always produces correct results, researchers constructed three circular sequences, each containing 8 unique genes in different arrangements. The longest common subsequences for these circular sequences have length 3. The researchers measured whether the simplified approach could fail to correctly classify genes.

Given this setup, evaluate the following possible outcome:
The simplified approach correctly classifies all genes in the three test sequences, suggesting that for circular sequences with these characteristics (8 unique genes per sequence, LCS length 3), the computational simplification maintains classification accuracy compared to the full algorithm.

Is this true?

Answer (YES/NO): NO